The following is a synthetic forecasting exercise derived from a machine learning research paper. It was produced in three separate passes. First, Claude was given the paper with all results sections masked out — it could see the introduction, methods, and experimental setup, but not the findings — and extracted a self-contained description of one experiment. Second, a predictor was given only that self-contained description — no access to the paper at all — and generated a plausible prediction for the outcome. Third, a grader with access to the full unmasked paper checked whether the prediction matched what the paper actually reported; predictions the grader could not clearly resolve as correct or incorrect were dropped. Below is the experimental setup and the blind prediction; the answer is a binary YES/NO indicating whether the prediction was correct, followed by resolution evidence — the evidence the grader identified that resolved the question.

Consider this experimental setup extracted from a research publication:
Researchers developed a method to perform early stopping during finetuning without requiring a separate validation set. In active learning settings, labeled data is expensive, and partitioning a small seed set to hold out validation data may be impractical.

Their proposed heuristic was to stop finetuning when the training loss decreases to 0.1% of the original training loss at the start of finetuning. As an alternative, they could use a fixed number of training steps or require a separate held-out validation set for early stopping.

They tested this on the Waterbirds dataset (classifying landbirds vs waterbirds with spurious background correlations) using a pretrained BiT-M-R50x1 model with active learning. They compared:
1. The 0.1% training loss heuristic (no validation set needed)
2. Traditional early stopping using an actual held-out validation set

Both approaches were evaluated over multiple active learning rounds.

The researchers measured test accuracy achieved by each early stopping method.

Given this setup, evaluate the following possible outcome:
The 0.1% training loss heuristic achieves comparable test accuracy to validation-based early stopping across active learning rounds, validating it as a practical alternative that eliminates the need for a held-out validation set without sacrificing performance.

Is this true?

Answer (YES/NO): YES